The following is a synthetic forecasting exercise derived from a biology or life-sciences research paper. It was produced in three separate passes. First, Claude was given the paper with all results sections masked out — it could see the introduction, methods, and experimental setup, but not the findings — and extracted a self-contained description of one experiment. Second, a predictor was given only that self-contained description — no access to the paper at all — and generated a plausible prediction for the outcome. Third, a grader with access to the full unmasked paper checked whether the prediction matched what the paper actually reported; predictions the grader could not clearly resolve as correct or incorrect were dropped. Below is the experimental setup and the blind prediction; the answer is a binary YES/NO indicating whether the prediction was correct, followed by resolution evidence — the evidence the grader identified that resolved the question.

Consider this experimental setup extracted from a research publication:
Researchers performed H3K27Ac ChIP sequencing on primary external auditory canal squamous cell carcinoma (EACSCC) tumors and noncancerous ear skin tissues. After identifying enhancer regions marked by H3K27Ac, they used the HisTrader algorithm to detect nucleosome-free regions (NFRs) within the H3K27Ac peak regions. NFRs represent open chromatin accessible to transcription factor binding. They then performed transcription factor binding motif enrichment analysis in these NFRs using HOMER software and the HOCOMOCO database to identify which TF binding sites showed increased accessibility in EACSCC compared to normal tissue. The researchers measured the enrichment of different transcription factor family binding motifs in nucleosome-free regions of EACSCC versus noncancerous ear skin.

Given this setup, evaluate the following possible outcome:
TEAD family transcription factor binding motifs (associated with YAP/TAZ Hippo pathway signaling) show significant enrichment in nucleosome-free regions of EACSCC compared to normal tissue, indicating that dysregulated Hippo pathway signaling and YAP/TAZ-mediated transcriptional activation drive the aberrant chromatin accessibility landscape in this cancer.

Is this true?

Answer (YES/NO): YES